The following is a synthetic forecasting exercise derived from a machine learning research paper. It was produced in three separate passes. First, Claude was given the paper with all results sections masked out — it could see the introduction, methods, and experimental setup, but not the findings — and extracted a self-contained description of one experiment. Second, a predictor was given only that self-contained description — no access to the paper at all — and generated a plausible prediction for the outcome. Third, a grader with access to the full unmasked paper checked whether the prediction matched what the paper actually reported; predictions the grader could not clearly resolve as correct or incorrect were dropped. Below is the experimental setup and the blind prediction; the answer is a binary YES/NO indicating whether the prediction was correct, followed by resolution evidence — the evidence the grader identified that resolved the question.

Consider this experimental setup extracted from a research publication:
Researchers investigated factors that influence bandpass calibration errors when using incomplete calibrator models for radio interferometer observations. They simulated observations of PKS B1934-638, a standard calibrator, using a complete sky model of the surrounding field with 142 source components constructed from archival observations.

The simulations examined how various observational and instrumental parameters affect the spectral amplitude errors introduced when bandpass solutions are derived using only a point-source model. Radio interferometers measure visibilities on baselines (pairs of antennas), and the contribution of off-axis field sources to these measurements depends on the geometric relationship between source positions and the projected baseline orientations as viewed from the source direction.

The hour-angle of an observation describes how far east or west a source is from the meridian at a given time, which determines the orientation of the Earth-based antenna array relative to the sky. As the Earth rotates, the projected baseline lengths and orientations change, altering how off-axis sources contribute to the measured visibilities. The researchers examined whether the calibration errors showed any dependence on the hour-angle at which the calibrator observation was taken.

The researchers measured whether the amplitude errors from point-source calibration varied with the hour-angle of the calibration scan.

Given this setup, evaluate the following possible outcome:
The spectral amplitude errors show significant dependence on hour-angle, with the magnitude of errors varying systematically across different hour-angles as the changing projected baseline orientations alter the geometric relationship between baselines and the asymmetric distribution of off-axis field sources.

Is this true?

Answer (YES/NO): NO